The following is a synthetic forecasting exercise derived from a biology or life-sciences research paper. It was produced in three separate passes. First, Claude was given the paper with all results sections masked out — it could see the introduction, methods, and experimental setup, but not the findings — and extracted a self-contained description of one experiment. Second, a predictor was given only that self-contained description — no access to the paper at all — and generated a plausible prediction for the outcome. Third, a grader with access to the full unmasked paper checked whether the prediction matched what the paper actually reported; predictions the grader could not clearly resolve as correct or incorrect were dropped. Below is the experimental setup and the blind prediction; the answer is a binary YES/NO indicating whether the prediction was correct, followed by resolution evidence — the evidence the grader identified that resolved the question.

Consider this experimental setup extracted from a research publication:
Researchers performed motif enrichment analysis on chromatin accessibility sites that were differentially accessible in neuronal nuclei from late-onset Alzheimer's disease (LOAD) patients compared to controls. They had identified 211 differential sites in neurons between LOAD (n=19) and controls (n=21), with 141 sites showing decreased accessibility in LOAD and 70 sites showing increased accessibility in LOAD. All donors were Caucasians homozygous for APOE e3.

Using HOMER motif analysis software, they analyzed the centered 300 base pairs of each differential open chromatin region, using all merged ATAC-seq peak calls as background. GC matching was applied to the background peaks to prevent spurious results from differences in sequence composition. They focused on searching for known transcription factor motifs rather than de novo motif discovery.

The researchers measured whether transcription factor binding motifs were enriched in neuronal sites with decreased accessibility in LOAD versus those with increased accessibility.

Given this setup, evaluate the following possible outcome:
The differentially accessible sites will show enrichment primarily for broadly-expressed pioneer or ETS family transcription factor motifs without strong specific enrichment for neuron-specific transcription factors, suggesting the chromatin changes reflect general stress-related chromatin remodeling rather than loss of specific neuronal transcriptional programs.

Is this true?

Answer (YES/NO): NO